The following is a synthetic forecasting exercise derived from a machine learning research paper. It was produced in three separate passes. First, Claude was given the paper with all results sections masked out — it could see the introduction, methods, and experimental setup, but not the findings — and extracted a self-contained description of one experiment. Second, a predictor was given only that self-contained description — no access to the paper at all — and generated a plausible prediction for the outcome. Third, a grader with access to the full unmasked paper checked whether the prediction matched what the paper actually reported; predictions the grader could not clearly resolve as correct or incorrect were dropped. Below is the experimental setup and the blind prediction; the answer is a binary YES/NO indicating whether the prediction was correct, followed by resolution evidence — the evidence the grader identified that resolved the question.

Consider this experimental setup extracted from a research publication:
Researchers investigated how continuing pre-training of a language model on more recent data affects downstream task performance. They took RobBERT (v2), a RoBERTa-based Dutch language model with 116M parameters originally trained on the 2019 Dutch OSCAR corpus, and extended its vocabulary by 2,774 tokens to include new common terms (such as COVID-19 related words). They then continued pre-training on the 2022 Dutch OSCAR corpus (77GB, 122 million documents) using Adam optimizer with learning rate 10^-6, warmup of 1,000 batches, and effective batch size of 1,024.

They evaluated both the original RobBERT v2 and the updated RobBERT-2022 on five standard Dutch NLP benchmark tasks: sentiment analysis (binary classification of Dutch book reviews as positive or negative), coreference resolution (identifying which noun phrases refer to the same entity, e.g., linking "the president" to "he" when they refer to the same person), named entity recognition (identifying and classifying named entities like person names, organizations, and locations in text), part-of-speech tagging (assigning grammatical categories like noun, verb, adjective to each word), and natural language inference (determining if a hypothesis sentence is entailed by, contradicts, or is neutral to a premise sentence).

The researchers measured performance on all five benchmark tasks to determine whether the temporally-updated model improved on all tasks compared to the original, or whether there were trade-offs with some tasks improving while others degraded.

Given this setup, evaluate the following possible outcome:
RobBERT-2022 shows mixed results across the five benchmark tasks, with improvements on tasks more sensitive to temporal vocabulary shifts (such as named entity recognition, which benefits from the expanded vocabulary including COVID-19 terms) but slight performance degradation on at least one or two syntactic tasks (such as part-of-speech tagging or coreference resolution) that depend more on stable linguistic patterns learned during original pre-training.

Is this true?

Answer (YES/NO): NO